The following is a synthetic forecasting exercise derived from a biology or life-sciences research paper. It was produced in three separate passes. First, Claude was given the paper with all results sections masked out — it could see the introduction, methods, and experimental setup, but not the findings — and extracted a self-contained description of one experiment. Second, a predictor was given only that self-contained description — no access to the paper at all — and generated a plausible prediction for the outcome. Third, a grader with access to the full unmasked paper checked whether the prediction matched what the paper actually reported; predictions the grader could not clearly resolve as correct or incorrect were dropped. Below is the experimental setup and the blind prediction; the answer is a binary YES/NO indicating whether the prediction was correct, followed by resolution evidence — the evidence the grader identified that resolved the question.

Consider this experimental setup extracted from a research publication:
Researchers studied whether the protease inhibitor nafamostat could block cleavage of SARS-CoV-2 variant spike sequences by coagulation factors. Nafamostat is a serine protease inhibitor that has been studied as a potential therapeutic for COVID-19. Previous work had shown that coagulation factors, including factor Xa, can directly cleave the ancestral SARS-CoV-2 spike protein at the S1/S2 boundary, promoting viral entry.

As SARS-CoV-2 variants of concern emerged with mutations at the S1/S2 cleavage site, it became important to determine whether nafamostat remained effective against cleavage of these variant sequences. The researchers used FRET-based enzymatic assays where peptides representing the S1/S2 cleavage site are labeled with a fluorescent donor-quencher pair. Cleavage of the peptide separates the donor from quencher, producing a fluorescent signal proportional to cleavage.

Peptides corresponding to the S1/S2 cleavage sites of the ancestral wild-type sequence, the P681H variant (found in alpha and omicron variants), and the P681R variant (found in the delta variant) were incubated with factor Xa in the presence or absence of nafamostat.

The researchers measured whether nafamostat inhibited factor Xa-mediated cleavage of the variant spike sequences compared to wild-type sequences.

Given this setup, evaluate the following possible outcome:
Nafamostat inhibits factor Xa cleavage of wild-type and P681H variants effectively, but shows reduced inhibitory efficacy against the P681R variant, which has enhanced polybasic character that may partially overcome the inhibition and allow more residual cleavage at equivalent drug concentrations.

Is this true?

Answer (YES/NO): NO